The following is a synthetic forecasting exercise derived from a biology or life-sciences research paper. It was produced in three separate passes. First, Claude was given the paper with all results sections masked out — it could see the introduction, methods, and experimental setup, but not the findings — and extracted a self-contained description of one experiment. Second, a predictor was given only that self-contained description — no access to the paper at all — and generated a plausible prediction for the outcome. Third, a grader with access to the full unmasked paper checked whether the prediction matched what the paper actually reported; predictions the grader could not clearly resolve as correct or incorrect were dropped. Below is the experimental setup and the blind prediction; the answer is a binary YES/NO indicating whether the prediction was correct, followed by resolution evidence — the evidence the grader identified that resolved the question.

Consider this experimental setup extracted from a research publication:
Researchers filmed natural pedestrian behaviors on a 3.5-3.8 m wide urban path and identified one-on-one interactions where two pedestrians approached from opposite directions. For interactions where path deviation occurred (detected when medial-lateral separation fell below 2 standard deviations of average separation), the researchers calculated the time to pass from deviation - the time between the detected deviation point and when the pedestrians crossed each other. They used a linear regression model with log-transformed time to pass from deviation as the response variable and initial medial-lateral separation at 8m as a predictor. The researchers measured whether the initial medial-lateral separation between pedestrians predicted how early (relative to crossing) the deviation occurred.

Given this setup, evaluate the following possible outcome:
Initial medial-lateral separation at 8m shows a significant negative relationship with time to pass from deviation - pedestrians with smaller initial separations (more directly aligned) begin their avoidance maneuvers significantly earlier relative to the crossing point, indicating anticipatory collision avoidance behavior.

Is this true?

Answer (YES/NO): NO